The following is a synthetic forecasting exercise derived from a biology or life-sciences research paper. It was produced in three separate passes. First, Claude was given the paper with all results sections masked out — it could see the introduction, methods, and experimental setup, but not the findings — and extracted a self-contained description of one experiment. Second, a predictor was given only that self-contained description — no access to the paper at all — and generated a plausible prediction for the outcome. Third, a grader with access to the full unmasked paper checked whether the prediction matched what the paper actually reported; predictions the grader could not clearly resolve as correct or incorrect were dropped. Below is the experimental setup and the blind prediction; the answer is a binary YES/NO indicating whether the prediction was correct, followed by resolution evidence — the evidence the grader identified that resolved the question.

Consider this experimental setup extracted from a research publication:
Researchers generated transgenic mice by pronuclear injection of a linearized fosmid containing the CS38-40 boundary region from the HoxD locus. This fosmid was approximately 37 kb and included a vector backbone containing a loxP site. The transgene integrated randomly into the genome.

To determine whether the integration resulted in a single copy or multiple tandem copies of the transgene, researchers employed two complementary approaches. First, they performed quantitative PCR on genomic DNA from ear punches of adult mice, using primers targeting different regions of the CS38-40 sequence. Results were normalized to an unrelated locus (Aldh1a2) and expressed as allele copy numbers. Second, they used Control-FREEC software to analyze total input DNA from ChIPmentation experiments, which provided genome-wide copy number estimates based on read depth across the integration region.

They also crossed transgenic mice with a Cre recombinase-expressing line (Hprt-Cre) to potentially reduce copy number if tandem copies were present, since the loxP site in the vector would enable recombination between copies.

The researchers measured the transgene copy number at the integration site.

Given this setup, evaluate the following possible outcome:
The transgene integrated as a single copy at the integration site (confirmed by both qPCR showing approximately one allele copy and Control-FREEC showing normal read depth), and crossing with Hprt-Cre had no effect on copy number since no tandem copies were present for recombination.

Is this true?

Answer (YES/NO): NO